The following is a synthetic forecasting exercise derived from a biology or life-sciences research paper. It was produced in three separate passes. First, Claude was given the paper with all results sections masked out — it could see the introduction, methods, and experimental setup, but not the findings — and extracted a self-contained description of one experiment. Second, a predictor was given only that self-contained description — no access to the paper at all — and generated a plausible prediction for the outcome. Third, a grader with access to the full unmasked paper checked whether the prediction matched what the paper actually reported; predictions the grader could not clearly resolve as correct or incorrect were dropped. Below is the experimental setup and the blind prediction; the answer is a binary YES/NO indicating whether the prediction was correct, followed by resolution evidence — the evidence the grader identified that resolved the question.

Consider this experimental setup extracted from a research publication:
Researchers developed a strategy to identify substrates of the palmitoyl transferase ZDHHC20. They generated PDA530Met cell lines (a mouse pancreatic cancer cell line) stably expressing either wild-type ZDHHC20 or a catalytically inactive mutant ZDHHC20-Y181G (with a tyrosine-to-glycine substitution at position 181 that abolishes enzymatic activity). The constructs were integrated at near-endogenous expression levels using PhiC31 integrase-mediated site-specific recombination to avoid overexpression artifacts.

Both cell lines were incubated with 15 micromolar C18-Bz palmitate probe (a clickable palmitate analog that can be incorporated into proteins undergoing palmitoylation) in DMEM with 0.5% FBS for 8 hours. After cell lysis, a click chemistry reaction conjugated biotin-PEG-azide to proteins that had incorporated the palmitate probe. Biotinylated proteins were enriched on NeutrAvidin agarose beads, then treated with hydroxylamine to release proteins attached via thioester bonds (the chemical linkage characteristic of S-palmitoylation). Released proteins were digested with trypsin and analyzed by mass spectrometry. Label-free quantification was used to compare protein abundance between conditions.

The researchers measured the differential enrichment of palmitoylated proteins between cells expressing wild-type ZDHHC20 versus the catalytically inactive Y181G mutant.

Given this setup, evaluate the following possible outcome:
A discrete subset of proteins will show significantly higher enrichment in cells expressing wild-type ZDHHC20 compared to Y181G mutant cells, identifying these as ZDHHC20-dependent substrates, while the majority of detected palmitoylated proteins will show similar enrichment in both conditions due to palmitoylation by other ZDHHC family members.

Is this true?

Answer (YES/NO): NO